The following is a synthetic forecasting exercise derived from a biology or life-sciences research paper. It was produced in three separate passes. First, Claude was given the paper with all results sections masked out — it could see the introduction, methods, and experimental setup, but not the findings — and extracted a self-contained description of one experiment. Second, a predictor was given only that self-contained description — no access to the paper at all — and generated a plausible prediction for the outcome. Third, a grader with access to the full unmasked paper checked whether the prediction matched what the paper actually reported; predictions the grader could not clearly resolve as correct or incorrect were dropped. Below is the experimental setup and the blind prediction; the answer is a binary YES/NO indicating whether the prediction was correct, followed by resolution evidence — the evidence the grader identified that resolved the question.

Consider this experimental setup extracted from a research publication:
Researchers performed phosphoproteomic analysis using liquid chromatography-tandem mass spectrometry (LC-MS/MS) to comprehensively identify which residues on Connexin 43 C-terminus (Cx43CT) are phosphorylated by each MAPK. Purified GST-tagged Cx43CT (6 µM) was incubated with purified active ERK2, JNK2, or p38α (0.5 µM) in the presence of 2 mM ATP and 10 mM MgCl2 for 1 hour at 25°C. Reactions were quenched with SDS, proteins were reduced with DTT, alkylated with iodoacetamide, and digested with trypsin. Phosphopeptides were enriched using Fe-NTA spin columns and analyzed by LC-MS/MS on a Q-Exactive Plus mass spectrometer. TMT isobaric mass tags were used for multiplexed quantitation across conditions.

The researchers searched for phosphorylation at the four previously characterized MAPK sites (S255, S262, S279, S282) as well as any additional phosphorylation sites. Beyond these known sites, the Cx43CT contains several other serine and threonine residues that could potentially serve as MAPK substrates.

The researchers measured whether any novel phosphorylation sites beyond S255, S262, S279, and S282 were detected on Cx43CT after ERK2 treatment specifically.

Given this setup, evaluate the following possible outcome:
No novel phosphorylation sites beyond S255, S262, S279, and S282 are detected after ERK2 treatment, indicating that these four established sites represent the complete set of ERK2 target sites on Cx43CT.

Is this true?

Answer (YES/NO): NO